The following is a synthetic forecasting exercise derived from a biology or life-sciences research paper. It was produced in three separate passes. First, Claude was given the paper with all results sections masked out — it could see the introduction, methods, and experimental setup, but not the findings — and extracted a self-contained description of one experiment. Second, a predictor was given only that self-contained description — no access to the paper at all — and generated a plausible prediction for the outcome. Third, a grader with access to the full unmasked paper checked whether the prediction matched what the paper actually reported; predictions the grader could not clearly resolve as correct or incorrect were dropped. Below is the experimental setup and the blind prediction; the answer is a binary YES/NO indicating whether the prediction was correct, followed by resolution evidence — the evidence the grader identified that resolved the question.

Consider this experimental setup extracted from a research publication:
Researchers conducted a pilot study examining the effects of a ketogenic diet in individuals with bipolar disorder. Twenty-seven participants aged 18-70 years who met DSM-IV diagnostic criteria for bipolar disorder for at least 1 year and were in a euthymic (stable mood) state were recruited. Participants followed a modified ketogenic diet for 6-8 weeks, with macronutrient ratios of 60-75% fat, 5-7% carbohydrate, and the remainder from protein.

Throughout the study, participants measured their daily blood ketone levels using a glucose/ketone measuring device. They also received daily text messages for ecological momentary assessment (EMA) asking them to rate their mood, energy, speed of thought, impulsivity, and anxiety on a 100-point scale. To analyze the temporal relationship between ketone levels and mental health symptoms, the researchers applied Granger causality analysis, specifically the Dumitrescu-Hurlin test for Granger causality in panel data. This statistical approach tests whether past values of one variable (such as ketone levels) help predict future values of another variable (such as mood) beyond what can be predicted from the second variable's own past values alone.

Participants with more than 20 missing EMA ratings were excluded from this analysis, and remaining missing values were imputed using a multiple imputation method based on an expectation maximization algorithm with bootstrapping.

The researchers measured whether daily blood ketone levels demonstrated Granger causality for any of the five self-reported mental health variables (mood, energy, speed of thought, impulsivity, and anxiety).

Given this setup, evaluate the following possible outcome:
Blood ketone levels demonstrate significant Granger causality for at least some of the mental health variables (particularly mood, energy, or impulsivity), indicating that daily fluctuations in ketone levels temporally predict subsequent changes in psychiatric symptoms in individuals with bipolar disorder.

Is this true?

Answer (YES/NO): YES